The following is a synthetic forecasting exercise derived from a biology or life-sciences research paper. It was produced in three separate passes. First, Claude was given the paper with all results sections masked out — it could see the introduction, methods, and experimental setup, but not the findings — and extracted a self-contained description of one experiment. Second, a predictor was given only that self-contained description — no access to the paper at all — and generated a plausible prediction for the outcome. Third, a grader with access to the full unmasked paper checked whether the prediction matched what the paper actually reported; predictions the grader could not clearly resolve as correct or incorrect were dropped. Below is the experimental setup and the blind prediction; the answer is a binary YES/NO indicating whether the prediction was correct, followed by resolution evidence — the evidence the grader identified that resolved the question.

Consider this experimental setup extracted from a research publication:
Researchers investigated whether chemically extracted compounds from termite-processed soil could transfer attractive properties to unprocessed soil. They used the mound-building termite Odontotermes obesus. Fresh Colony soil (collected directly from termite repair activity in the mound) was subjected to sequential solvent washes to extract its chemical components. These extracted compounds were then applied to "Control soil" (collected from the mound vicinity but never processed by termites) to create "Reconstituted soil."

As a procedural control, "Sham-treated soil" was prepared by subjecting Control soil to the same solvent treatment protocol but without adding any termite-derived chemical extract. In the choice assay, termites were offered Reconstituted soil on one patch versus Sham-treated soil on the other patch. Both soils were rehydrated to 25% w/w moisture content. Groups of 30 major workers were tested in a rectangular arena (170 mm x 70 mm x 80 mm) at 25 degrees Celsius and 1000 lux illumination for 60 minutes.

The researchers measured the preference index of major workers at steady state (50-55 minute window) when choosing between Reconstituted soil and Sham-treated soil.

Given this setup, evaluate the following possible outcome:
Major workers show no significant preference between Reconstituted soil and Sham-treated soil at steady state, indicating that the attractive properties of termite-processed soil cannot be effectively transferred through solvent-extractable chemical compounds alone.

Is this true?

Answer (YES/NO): NO